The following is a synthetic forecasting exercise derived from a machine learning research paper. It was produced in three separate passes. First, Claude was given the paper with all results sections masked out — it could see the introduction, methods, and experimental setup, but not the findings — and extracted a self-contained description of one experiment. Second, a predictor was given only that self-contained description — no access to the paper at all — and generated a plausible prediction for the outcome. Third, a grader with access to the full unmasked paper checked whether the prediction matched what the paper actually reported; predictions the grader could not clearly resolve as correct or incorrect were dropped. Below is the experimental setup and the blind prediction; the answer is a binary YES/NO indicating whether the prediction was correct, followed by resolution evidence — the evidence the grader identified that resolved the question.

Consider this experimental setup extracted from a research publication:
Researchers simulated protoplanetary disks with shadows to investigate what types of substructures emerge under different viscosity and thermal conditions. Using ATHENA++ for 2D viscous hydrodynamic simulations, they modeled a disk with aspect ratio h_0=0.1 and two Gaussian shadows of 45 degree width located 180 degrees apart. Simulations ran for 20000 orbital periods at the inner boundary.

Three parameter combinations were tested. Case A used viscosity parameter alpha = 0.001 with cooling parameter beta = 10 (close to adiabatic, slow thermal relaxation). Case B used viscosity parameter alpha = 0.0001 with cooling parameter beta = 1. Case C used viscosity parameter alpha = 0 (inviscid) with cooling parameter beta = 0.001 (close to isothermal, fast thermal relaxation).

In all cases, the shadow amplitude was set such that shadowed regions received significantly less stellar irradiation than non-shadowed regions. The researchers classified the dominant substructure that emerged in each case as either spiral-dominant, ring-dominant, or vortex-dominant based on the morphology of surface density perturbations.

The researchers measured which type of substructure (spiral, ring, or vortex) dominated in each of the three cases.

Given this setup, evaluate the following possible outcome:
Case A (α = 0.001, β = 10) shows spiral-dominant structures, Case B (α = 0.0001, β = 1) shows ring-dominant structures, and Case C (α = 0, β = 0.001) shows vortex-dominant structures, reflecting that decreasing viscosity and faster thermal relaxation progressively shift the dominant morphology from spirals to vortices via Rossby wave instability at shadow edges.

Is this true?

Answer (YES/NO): YES